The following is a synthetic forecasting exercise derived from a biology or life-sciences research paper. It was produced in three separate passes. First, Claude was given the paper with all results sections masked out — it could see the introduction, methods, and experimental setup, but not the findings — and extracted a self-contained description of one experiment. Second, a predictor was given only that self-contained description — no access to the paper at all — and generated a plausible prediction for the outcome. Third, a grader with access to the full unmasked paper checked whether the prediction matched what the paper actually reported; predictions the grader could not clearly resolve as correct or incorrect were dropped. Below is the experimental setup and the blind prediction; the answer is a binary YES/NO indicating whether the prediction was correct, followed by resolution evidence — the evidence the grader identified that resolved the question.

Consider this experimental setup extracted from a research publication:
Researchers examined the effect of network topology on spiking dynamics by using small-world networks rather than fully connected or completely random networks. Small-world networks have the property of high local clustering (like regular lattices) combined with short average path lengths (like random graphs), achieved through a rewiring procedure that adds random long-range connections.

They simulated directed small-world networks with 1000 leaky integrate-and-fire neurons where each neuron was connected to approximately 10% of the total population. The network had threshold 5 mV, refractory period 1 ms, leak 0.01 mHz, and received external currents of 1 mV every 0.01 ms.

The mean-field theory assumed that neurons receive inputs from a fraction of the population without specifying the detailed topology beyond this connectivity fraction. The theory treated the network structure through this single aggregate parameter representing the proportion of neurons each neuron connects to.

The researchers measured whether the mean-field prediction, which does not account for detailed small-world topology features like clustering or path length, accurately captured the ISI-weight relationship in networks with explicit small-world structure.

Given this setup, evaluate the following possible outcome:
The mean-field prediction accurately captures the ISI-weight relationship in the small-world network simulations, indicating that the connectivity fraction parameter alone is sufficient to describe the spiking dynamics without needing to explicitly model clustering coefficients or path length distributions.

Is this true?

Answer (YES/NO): YES